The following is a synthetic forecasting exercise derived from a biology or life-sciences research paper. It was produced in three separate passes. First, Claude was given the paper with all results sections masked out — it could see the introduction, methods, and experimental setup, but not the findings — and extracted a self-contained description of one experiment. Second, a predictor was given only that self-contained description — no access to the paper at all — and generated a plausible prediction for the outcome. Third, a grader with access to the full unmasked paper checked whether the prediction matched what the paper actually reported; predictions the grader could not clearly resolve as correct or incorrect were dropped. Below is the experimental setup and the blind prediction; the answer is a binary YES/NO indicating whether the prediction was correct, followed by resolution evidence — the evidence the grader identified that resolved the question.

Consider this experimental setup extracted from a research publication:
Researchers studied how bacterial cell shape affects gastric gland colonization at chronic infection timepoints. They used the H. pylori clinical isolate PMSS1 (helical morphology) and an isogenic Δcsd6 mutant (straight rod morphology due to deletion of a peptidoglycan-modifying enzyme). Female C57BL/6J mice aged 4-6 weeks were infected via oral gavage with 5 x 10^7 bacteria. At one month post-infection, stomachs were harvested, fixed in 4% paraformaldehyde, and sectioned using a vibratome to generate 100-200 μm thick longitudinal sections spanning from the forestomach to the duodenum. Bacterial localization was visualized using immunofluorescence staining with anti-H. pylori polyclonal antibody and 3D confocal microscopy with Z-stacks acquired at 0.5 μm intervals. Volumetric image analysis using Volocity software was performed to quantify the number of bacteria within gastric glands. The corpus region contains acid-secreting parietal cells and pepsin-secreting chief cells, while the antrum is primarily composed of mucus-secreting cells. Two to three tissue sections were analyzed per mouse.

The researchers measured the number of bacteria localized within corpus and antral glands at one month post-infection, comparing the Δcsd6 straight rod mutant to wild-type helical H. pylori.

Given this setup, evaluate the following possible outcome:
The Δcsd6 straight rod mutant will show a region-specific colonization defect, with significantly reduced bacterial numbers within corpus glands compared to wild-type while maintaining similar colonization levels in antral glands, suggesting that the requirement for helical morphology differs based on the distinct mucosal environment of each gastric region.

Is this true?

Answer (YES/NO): NO